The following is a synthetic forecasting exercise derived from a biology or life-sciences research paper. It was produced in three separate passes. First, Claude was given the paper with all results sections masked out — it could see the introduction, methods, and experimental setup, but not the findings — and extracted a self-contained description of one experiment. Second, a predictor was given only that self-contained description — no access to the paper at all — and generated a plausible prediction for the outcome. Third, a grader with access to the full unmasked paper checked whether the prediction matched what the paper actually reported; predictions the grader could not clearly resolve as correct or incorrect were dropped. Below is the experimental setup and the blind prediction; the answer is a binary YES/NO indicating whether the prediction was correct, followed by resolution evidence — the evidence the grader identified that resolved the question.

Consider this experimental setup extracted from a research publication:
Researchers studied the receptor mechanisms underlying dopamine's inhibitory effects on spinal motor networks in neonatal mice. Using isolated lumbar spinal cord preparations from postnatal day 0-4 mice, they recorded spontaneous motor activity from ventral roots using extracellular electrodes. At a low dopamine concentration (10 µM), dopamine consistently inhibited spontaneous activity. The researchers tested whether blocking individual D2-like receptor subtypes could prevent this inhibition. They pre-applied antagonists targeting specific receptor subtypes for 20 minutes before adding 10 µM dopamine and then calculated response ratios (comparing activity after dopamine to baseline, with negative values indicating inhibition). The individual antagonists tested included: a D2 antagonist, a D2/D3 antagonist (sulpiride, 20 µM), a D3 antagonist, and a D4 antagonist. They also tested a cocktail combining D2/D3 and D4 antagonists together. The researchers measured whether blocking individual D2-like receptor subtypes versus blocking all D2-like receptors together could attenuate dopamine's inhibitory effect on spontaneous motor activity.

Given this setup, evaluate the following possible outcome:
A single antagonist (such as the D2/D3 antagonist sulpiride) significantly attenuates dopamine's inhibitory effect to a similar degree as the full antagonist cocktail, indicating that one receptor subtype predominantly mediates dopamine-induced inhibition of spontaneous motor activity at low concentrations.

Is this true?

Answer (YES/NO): NO